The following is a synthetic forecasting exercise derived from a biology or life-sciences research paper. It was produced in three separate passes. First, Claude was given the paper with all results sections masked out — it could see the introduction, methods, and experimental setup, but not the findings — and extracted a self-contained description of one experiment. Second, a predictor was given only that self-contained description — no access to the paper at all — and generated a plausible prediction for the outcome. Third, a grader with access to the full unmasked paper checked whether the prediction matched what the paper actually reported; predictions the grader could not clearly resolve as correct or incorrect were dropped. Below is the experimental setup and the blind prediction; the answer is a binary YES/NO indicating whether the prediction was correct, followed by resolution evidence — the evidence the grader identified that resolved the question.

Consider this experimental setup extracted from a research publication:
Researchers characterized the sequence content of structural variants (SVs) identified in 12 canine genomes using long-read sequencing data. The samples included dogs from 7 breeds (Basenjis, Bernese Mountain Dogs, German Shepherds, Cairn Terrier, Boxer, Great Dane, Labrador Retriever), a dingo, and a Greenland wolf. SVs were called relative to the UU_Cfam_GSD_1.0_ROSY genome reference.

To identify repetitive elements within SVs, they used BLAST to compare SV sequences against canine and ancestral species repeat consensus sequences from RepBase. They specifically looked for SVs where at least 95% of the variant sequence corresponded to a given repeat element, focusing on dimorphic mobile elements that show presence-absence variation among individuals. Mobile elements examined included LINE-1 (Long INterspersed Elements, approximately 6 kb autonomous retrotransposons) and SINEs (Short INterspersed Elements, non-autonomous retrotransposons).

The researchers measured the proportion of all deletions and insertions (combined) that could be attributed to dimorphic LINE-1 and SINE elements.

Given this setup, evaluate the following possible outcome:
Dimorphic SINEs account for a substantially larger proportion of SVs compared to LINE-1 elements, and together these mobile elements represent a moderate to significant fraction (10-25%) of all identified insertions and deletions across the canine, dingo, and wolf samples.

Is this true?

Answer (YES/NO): NO